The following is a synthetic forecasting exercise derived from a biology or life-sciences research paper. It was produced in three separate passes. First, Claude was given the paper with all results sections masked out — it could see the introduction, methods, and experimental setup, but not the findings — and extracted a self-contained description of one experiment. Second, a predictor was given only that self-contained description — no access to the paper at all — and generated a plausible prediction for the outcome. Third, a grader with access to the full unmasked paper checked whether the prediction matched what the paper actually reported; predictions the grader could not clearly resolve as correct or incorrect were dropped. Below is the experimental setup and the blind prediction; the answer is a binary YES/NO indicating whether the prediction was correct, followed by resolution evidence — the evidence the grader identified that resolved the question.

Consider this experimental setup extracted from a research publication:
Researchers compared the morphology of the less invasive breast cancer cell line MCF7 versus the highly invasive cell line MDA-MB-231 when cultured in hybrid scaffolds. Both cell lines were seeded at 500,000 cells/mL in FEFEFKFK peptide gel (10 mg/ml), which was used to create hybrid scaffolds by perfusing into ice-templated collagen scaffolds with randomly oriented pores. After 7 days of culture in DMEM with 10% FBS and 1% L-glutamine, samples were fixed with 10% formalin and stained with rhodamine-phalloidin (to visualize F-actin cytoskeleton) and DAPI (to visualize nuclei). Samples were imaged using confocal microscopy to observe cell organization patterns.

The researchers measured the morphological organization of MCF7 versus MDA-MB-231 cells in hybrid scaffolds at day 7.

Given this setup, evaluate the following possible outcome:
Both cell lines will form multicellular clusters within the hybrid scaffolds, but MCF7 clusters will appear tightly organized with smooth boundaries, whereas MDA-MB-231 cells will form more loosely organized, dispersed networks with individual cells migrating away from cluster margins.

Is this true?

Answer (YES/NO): NO